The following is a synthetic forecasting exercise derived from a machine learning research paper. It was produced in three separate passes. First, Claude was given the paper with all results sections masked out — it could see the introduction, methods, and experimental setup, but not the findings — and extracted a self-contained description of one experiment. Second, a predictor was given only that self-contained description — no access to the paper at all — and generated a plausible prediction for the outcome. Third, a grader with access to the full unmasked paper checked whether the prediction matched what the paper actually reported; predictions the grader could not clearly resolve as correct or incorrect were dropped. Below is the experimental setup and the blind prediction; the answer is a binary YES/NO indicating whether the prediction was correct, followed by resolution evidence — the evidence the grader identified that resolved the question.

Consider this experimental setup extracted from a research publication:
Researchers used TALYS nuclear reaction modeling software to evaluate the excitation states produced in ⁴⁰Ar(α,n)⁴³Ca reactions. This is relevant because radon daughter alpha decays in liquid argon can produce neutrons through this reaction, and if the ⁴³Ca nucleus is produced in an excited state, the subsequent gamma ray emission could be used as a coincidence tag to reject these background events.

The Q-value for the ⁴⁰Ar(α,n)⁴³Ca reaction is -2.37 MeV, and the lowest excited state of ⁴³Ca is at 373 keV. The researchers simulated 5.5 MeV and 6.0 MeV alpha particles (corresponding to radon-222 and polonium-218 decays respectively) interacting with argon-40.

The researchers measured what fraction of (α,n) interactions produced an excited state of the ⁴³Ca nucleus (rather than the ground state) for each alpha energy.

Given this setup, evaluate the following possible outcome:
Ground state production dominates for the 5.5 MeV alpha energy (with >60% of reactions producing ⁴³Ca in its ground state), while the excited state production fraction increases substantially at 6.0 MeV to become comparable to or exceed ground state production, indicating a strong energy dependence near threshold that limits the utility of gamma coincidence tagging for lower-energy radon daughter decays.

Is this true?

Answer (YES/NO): NO